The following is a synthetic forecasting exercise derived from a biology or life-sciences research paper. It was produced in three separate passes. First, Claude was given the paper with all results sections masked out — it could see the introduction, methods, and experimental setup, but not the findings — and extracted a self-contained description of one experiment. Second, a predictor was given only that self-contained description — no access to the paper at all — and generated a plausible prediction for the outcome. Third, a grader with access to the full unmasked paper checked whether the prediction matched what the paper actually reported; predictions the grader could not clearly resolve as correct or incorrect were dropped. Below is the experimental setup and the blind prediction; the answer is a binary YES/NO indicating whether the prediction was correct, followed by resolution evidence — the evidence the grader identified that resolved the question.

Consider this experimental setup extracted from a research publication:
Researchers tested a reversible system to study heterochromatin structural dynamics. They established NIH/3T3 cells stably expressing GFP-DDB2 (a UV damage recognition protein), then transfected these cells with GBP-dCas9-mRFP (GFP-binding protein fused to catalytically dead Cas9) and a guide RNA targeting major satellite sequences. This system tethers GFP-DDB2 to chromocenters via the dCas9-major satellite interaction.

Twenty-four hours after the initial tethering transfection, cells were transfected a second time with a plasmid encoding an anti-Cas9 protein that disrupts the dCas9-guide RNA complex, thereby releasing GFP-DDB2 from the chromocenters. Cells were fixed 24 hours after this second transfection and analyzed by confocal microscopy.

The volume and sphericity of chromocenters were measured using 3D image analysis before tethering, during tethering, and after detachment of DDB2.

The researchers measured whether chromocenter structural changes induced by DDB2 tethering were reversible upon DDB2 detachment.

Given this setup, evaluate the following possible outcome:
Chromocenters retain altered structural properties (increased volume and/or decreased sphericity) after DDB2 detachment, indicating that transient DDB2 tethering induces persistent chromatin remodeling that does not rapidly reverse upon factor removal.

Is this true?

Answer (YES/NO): NO